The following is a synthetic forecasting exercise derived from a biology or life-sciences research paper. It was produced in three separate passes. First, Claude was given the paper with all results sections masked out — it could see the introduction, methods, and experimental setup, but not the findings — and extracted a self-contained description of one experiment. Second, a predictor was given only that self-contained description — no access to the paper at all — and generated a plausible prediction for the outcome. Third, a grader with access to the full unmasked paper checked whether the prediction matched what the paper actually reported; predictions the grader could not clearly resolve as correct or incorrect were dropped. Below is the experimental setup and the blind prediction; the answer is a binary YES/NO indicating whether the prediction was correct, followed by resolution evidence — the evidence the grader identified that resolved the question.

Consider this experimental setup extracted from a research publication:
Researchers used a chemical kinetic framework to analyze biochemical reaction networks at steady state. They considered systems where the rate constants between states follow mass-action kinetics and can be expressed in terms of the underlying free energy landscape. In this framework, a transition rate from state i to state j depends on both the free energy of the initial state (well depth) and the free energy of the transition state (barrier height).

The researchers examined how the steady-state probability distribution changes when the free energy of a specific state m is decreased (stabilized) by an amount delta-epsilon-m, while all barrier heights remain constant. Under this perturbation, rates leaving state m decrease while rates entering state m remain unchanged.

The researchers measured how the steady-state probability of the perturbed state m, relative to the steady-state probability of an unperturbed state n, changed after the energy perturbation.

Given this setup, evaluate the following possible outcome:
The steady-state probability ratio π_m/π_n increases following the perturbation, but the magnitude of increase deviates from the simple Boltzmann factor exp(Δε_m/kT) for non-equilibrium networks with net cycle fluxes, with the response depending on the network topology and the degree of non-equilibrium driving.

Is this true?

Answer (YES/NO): NO